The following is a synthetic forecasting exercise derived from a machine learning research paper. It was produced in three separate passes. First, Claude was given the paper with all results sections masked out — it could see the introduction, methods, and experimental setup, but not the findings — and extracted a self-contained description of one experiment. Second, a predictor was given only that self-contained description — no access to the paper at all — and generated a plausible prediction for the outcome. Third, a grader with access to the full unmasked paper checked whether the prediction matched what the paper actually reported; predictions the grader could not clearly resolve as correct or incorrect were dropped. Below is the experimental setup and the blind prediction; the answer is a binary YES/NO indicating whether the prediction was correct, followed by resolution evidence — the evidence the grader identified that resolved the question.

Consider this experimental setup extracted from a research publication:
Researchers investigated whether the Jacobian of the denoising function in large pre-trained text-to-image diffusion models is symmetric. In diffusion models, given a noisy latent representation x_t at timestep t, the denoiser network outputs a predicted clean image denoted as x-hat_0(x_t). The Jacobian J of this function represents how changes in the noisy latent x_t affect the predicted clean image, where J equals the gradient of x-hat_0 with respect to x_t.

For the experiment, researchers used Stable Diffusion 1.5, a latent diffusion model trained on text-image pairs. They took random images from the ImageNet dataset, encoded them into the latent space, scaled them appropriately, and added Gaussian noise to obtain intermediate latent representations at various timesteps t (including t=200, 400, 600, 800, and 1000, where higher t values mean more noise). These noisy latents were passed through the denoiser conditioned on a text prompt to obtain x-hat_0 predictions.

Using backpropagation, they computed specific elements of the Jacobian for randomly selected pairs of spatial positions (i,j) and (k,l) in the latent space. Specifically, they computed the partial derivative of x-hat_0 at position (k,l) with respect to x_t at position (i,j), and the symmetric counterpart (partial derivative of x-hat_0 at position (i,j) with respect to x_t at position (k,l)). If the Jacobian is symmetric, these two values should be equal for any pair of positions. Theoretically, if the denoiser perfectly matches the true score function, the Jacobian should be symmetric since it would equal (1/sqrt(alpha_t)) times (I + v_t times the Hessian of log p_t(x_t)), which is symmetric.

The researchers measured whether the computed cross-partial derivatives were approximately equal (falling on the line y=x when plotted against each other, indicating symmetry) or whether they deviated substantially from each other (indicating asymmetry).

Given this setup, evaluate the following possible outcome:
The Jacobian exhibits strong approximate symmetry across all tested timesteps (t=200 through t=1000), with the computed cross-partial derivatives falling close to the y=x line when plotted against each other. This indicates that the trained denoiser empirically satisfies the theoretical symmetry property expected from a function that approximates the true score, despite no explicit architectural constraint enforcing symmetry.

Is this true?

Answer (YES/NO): NO